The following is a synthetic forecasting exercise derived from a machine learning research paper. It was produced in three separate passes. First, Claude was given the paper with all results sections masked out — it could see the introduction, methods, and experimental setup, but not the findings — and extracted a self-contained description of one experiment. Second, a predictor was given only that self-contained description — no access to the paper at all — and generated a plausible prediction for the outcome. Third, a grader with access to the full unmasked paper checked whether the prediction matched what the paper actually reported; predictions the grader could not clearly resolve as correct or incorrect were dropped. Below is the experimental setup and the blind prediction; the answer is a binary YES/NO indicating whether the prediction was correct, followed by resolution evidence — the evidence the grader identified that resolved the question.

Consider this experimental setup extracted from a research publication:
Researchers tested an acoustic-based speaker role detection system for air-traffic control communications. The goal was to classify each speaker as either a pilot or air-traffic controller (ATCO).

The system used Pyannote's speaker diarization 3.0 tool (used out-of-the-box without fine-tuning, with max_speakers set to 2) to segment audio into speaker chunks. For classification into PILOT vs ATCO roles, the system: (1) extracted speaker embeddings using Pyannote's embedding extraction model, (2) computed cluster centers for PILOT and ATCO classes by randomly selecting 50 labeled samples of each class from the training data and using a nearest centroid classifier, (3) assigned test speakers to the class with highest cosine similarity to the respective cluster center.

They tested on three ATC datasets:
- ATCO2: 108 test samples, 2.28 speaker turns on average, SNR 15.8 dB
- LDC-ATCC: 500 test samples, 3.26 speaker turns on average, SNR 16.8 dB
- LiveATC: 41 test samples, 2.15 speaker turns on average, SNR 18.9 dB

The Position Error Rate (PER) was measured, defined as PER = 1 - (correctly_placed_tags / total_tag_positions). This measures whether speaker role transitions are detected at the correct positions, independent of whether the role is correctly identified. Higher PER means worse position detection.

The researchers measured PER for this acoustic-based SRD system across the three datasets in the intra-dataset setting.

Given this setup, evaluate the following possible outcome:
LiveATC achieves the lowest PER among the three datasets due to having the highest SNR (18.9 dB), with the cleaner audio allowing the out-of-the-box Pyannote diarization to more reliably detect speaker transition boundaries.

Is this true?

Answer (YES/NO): NO